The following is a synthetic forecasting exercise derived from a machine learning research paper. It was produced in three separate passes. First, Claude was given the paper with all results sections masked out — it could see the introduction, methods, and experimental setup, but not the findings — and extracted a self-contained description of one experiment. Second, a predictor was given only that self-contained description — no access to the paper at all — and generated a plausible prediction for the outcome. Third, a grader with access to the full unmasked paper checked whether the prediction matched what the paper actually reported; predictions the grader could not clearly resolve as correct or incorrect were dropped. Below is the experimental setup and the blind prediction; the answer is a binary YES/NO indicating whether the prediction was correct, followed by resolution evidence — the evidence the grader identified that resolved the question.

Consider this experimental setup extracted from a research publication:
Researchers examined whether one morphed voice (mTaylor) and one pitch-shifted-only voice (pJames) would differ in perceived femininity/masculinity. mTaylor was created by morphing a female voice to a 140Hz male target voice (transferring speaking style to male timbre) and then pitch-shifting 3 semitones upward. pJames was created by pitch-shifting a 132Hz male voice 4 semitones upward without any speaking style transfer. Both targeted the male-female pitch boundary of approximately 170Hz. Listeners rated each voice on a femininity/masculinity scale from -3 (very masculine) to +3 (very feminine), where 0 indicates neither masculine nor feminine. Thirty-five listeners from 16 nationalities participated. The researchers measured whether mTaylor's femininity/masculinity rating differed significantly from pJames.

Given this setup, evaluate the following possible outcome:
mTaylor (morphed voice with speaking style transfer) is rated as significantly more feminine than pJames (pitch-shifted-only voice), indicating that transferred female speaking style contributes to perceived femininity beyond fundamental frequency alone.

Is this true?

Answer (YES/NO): YES